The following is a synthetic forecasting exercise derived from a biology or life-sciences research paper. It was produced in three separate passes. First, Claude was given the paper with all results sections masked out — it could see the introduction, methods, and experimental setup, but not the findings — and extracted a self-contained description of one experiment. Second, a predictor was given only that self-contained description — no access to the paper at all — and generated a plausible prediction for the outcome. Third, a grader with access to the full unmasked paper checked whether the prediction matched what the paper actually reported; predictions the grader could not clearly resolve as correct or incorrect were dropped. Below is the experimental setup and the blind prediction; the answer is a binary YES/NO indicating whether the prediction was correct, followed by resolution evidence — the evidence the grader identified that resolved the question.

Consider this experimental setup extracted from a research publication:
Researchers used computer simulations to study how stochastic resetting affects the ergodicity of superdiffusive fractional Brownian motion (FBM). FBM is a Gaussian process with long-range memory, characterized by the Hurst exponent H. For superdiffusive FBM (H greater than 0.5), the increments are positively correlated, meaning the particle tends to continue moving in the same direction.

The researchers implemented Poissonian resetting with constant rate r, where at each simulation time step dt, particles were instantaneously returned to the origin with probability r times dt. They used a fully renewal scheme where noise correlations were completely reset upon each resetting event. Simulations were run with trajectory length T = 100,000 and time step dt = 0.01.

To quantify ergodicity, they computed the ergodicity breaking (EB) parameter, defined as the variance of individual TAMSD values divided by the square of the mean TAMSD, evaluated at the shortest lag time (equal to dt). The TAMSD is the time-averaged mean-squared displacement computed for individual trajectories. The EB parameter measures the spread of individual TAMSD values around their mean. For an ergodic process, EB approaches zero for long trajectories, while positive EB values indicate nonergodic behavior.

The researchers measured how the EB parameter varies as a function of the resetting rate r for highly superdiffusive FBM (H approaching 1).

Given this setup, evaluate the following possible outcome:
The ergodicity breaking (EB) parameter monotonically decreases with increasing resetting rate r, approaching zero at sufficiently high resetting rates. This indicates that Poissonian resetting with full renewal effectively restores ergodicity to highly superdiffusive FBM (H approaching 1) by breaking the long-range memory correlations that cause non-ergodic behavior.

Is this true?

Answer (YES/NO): NO